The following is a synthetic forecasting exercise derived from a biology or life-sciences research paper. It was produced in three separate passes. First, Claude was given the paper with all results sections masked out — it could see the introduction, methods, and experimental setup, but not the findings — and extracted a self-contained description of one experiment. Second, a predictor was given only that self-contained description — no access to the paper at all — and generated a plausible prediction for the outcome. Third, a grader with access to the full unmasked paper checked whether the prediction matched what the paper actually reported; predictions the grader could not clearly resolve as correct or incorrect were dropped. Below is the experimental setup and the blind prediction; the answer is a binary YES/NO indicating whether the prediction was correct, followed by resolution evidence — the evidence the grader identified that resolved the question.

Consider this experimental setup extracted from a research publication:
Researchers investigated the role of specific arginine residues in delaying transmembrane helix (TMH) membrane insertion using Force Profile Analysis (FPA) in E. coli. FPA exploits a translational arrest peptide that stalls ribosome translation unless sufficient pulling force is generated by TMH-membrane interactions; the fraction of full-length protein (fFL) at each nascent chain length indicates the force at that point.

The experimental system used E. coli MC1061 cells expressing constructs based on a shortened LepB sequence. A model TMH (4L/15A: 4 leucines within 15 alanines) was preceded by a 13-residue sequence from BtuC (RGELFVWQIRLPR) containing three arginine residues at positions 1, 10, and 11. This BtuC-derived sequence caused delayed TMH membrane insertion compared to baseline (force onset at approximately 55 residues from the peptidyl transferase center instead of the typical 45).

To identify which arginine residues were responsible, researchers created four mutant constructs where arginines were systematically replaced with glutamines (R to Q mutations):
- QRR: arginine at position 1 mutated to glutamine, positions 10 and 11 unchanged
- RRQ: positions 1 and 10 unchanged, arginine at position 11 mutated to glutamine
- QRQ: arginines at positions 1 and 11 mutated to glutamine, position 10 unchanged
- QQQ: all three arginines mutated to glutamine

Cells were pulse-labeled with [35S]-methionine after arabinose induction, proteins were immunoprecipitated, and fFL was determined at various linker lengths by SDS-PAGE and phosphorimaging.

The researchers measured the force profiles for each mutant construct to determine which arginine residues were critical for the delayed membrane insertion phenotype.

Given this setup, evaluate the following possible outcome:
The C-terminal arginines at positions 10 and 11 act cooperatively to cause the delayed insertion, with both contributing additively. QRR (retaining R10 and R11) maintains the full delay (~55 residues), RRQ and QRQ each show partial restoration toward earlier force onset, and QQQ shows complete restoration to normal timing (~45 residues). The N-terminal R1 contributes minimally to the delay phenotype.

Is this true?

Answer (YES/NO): YES